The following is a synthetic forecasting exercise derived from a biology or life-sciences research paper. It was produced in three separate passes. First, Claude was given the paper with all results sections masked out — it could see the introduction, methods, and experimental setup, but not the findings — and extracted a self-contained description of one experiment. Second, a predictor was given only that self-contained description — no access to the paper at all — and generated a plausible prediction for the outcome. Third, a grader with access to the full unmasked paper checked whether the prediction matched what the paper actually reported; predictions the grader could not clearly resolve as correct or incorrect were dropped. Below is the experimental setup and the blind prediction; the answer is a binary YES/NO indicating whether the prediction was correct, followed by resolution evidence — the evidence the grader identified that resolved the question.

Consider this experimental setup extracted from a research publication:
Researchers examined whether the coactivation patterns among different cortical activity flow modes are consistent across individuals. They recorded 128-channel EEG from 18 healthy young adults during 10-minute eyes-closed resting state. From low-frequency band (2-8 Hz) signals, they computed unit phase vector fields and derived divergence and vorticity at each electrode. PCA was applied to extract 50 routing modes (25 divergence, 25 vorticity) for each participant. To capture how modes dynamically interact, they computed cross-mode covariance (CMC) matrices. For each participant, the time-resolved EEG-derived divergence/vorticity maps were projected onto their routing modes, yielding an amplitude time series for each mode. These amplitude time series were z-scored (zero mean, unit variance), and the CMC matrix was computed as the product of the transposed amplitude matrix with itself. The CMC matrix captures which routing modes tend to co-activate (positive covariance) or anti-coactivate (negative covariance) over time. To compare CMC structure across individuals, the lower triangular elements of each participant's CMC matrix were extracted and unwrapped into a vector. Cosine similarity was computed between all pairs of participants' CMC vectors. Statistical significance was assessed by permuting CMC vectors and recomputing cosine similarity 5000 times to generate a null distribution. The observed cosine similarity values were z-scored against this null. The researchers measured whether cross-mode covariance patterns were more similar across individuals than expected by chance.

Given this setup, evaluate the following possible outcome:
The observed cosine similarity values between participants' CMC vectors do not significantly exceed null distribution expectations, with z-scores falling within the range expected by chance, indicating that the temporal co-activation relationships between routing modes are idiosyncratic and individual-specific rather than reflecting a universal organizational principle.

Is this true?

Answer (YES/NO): NO